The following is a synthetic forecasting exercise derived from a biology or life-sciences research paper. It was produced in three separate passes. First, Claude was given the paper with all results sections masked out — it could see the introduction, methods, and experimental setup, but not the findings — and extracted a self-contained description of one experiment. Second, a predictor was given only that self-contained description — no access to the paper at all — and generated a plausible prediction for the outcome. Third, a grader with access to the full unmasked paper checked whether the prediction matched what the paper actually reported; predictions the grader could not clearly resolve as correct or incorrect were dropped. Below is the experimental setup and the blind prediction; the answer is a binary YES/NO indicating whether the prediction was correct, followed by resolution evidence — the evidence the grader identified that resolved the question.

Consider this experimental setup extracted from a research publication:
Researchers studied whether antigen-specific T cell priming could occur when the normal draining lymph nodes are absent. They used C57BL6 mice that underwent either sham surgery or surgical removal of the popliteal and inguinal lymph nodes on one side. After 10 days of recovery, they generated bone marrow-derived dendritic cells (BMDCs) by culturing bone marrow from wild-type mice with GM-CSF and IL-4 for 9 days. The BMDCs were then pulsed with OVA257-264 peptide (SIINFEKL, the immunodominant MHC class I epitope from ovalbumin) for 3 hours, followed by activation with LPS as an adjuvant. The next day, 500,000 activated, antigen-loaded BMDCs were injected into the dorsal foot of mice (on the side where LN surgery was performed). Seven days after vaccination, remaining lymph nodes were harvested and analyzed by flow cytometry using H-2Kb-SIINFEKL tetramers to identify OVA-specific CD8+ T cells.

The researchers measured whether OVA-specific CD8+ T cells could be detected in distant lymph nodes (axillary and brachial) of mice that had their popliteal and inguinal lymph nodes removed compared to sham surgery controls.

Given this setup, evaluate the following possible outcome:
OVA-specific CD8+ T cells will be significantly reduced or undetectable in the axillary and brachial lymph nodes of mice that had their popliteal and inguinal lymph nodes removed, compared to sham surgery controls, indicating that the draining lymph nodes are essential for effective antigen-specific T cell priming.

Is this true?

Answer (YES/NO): NO